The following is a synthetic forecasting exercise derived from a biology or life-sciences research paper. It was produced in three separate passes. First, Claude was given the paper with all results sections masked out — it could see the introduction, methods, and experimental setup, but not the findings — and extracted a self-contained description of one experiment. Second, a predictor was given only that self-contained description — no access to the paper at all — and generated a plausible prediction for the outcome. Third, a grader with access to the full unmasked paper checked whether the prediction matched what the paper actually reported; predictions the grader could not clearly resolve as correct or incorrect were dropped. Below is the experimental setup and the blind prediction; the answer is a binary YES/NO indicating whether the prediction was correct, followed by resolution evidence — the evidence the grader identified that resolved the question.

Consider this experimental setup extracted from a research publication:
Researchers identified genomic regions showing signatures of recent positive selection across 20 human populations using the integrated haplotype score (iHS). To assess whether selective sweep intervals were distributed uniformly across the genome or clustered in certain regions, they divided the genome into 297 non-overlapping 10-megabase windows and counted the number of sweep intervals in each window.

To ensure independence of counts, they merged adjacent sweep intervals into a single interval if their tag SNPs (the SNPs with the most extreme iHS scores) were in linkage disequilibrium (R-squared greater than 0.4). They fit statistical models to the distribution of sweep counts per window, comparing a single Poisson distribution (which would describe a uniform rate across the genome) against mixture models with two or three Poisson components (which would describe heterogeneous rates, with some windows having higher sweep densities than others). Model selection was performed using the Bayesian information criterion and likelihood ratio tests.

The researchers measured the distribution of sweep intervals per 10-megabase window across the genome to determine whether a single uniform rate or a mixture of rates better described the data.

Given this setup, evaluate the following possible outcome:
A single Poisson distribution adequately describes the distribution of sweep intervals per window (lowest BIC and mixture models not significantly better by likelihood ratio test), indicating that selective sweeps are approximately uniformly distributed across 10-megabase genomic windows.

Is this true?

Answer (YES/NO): NO